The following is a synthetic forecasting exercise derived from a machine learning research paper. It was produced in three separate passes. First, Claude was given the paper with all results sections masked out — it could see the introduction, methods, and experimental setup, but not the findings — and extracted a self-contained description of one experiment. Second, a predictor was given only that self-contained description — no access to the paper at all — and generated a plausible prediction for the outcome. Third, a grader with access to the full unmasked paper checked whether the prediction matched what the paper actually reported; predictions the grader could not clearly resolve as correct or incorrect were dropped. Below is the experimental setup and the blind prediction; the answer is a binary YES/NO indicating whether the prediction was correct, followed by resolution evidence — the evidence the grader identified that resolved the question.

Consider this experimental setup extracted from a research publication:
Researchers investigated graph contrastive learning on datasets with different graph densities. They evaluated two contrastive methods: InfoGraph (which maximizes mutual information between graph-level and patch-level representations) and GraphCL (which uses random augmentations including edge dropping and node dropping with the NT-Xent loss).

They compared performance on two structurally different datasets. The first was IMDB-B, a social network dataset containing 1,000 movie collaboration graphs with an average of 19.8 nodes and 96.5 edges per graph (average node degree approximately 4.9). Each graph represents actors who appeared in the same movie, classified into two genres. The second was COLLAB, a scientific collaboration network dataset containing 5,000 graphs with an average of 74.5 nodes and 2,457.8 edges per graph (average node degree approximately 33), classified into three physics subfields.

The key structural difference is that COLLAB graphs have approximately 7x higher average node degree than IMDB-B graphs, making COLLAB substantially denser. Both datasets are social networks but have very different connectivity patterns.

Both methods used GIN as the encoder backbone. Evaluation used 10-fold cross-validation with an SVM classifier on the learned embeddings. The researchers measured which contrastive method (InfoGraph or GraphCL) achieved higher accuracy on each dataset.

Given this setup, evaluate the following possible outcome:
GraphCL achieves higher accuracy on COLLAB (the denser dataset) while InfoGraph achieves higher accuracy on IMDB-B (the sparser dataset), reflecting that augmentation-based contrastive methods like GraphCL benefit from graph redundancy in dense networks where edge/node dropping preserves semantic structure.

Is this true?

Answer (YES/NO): YES